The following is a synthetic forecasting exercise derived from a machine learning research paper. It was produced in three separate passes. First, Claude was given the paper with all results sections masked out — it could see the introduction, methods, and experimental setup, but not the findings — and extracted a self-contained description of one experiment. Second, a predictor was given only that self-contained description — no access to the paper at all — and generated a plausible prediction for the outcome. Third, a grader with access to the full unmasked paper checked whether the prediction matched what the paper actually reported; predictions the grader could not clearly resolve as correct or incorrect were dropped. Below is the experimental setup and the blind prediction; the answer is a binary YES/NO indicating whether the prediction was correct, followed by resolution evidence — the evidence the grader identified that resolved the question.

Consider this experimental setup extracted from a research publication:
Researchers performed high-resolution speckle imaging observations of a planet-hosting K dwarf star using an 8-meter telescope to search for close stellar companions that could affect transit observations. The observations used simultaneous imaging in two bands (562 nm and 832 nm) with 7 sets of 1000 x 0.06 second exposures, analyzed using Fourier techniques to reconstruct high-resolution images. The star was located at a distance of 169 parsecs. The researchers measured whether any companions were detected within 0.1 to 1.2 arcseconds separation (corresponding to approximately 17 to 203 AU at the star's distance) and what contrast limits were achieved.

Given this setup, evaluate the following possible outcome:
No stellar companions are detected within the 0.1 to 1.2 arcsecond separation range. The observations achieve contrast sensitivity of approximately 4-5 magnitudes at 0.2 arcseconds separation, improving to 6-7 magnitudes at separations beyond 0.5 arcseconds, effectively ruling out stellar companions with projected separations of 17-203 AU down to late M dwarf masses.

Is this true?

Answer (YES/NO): NO